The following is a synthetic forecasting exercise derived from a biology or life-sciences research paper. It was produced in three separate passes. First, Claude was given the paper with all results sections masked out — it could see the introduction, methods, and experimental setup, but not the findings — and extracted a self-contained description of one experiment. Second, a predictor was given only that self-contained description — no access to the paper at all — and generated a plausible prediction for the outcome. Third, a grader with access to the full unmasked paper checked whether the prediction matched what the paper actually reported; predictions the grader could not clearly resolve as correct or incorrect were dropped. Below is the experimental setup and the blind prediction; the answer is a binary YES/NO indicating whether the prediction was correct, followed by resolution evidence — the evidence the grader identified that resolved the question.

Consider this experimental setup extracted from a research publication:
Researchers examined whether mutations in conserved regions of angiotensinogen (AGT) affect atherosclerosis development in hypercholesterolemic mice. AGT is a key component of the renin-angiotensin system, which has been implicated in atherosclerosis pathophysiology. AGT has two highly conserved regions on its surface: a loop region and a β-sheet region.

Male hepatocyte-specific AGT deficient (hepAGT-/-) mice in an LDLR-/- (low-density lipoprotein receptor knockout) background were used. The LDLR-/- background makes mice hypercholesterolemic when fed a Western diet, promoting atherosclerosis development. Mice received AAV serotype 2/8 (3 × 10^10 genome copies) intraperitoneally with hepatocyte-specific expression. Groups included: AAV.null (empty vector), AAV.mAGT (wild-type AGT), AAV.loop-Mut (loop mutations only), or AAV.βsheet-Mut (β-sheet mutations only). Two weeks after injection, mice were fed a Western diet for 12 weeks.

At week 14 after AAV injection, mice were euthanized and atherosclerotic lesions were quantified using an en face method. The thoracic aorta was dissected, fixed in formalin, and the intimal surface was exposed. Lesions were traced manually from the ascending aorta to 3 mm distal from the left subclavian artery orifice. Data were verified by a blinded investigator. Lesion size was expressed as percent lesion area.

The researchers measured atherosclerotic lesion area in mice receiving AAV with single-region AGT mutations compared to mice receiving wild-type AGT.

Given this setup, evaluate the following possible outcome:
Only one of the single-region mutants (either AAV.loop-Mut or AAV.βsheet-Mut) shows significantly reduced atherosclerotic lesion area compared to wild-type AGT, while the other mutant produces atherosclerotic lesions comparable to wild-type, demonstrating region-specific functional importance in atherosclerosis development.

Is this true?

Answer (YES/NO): NO